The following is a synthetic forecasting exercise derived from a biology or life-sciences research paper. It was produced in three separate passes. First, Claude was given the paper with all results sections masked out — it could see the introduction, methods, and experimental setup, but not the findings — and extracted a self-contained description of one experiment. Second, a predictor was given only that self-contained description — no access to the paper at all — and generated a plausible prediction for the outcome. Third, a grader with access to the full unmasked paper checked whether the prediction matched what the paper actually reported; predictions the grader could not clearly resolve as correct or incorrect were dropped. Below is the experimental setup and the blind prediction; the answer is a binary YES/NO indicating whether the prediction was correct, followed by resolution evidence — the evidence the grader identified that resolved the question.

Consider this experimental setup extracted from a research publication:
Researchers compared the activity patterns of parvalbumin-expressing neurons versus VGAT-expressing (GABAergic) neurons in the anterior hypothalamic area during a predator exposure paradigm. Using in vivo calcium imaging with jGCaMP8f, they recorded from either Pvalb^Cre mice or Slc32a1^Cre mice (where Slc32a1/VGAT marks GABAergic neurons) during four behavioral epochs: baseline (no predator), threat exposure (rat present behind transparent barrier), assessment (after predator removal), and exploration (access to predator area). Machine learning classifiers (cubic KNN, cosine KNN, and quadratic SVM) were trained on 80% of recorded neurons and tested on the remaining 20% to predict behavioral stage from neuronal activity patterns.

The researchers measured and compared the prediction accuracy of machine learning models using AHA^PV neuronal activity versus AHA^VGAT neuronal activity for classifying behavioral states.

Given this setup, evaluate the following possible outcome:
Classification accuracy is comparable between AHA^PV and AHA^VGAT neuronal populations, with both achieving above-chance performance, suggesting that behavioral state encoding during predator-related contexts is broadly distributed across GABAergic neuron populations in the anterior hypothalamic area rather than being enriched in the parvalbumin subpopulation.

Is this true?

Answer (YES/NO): NO